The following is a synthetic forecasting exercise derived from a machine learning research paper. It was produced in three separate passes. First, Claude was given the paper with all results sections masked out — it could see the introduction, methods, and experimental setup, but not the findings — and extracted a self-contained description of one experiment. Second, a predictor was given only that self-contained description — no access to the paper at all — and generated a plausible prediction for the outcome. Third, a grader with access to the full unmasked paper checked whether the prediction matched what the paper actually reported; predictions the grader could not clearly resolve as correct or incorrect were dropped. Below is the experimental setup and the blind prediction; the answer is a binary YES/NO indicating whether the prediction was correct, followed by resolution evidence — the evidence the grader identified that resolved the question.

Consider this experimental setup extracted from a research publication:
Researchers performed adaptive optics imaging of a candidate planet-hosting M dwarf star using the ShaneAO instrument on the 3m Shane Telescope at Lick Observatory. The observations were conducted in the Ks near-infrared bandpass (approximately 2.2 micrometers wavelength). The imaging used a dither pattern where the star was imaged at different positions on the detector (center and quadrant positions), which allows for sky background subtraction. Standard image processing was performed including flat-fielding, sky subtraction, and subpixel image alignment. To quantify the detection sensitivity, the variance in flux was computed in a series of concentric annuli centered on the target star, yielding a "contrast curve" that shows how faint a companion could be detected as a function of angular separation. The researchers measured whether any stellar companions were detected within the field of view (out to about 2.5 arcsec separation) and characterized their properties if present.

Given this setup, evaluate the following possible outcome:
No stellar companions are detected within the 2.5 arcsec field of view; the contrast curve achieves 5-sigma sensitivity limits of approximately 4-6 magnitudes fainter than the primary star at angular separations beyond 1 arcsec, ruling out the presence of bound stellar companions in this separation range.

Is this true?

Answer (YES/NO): NO